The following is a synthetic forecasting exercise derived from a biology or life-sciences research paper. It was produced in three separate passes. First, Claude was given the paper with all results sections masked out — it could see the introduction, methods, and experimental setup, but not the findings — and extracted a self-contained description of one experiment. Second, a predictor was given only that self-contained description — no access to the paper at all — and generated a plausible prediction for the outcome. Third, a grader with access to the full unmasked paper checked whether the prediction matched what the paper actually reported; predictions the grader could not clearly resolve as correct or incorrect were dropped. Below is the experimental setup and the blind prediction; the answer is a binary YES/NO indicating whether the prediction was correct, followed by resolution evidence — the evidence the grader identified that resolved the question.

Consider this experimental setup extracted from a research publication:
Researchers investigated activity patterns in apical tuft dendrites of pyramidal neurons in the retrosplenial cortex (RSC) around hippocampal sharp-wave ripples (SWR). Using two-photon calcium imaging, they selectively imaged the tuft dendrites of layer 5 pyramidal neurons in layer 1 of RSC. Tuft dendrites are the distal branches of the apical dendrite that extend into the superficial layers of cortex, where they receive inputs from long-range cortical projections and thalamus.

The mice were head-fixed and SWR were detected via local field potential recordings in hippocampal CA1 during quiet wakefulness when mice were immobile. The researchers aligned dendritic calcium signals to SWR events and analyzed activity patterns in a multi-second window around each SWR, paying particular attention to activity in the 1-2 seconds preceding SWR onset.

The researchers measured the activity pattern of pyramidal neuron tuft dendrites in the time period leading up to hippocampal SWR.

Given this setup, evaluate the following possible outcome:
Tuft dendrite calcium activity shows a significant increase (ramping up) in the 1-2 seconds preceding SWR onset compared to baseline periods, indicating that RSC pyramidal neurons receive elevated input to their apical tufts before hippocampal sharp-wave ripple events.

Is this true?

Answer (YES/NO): NO